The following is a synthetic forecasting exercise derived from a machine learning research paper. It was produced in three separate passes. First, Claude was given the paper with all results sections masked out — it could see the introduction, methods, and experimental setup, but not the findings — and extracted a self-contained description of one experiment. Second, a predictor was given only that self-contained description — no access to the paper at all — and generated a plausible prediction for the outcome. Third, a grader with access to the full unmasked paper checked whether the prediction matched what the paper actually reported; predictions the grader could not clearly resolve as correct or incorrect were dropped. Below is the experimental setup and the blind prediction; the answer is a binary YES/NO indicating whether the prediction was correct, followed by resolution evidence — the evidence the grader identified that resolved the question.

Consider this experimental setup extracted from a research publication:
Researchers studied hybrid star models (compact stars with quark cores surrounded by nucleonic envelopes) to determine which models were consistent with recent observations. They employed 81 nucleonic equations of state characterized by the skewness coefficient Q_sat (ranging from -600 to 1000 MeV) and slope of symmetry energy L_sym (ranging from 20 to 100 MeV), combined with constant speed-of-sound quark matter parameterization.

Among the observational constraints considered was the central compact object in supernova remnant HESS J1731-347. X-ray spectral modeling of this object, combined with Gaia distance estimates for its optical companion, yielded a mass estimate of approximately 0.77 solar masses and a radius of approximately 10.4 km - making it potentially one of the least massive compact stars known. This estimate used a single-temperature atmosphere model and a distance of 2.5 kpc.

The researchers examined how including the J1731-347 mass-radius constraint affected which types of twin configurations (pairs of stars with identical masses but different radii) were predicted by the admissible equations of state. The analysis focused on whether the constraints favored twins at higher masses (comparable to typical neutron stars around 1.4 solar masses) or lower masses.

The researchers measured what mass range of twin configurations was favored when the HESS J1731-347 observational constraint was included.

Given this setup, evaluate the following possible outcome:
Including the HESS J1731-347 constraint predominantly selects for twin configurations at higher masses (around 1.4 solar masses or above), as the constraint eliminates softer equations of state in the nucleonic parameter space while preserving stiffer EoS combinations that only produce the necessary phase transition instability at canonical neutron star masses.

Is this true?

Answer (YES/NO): NO